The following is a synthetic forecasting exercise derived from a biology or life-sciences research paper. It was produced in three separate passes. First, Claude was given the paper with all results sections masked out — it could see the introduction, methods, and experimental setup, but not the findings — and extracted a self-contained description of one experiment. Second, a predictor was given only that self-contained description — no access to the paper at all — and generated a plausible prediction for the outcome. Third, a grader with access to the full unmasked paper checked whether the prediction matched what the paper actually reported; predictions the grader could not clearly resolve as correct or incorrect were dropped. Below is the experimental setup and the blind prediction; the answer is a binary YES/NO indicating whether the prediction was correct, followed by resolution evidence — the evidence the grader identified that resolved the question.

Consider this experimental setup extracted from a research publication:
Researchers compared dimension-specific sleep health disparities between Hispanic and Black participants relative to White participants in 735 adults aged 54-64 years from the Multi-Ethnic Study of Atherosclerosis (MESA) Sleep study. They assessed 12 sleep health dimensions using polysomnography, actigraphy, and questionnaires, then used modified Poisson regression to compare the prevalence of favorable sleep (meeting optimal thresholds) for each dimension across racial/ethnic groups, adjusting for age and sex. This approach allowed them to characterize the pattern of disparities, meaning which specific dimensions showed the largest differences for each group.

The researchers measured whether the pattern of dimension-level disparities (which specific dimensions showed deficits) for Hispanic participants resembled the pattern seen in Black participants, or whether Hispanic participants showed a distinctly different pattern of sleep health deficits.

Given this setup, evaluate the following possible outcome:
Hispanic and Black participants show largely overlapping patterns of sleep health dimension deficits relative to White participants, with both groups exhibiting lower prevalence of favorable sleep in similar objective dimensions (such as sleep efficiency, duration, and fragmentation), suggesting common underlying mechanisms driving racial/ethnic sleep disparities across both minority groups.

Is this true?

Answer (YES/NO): NO